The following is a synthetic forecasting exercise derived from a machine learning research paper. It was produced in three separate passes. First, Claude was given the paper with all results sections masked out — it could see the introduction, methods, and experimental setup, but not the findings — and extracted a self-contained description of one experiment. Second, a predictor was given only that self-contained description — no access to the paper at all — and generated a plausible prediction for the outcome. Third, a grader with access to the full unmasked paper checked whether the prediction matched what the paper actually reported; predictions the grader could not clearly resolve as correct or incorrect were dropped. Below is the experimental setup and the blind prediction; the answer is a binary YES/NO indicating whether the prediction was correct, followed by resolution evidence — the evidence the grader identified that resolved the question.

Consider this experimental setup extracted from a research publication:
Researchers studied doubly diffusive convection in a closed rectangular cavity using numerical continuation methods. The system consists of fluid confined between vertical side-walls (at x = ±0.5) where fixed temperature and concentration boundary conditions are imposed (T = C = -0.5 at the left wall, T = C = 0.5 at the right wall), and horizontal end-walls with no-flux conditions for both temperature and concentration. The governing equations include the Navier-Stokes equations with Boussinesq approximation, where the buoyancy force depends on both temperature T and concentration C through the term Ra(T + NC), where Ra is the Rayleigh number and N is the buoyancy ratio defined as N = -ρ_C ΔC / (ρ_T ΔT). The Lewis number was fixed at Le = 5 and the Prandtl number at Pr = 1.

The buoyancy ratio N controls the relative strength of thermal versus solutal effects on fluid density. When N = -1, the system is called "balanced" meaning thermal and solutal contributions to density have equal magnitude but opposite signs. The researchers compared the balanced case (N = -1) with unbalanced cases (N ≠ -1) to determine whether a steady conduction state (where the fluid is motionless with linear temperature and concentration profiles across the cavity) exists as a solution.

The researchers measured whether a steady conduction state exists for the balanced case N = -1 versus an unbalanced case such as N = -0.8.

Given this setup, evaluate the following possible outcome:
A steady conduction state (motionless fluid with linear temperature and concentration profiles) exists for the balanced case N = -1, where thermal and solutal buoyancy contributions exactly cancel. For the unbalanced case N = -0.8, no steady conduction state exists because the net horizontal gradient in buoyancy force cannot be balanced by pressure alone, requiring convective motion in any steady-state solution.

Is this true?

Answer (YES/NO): YES